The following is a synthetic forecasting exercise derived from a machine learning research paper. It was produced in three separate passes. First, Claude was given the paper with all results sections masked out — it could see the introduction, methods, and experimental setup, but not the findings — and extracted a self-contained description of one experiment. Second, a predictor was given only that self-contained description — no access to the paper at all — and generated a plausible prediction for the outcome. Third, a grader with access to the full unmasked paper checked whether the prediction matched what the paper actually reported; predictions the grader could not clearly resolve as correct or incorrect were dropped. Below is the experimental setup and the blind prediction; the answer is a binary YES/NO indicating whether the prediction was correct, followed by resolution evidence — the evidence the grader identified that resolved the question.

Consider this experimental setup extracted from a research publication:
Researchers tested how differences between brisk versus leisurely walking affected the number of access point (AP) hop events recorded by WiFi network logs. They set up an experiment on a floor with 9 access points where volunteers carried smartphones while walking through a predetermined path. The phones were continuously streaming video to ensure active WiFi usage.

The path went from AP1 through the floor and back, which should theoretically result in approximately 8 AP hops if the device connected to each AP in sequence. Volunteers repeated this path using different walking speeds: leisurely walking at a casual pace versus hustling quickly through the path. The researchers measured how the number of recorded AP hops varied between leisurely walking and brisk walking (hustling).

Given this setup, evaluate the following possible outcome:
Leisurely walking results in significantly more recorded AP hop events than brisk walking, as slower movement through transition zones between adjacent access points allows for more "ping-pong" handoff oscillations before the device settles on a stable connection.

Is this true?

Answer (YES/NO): YES